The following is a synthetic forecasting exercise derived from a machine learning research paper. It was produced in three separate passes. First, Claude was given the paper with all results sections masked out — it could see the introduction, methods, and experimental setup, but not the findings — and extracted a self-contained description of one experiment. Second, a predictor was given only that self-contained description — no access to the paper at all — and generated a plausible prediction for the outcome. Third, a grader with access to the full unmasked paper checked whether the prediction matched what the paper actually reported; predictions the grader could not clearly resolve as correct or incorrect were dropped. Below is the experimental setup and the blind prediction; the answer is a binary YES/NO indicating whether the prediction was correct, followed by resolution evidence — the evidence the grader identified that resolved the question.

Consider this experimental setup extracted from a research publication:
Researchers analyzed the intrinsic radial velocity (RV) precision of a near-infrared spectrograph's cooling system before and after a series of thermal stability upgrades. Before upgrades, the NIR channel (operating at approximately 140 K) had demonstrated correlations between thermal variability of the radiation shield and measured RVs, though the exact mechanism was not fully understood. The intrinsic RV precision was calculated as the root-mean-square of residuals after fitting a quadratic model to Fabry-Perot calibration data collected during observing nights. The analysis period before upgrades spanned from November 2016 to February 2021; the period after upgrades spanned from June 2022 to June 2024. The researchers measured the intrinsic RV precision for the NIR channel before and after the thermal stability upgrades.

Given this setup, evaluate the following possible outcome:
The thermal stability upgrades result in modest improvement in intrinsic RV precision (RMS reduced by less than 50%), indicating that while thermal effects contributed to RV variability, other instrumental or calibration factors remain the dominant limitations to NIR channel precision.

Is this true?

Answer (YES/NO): NO